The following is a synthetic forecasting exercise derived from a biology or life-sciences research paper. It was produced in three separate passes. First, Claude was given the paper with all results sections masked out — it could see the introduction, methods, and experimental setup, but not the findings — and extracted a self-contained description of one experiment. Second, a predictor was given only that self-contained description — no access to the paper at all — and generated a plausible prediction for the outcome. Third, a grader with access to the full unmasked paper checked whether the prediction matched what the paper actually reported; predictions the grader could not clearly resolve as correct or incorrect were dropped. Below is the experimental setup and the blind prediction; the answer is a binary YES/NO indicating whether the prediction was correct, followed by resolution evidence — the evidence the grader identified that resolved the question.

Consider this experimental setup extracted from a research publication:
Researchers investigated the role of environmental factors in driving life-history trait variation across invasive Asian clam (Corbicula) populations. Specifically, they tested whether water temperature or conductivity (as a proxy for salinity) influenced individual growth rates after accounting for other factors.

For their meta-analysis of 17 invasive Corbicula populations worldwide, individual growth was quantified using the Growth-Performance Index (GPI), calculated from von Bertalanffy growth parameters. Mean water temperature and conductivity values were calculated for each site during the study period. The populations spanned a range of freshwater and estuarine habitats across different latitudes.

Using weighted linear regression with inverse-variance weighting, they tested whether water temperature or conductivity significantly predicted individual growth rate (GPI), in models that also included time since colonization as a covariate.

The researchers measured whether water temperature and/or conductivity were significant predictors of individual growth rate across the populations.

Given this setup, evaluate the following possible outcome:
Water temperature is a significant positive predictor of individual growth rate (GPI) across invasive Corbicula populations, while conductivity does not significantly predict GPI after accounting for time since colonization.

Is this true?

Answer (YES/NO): NO